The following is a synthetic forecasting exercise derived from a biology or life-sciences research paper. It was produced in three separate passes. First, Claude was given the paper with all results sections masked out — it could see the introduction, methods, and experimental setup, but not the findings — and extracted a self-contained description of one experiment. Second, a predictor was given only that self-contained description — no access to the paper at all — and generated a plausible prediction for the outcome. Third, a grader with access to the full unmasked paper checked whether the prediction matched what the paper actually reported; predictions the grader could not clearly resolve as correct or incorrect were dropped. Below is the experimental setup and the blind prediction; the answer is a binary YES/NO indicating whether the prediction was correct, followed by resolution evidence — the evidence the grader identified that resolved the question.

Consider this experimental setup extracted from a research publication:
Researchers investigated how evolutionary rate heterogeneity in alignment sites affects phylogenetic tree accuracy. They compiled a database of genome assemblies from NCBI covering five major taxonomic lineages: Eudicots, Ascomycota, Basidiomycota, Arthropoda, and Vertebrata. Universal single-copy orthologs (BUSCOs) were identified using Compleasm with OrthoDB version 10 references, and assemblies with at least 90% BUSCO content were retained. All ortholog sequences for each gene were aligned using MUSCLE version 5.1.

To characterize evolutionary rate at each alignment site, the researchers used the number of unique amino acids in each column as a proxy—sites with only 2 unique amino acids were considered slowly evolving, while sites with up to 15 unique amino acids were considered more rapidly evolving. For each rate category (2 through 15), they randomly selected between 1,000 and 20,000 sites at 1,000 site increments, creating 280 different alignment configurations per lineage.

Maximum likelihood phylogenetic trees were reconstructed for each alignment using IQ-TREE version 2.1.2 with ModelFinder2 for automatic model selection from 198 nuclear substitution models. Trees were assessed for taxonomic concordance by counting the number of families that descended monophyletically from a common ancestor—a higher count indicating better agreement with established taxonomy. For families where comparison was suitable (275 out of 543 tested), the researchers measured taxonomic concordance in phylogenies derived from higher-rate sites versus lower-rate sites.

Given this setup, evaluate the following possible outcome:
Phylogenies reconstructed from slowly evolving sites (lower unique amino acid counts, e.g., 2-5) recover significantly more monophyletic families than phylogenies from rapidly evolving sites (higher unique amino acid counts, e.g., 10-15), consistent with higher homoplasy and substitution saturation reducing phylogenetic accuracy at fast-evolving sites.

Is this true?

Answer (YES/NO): NO